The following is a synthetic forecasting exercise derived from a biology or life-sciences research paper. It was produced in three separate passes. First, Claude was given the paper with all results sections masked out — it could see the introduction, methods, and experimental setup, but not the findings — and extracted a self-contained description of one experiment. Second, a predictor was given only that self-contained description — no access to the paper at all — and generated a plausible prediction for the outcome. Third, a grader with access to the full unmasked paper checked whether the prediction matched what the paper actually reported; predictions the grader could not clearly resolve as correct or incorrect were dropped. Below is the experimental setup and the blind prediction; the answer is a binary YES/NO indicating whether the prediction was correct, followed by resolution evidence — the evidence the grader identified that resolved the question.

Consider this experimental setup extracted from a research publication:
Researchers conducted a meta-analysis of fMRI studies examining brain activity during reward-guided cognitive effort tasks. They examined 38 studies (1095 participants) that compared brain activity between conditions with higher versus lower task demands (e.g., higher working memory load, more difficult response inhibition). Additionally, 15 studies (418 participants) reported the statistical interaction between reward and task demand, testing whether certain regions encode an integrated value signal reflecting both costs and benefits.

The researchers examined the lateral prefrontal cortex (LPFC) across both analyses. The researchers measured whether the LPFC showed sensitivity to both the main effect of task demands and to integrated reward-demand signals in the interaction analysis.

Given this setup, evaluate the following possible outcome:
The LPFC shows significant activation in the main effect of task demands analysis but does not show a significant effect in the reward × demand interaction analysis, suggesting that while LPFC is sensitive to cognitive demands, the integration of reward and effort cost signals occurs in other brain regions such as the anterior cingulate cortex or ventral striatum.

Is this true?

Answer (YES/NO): NO